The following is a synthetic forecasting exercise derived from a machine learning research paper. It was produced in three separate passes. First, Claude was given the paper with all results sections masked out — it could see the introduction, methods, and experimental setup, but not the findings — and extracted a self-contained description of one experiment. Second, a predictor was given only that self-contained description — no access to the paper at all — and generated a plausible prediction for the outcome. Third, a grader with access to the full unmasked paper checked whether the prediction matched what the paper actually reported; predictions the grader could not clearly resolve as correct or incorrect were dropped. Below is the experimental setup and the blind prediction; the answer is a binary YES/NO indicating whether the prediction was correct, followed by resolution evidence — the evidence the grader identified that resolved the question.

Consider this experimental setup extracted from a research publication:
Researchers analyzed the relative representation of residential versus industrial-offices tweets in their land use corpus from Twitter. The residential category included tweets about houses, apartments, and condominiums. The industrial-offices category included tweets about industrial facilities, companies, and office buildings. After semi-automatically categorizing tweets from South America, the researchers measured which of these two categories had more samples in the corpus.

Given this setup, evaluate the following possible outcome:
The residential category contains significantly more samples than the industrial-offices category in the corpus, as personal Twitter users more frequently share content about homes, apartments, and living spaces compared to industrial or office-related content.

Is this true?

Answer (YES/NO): YES